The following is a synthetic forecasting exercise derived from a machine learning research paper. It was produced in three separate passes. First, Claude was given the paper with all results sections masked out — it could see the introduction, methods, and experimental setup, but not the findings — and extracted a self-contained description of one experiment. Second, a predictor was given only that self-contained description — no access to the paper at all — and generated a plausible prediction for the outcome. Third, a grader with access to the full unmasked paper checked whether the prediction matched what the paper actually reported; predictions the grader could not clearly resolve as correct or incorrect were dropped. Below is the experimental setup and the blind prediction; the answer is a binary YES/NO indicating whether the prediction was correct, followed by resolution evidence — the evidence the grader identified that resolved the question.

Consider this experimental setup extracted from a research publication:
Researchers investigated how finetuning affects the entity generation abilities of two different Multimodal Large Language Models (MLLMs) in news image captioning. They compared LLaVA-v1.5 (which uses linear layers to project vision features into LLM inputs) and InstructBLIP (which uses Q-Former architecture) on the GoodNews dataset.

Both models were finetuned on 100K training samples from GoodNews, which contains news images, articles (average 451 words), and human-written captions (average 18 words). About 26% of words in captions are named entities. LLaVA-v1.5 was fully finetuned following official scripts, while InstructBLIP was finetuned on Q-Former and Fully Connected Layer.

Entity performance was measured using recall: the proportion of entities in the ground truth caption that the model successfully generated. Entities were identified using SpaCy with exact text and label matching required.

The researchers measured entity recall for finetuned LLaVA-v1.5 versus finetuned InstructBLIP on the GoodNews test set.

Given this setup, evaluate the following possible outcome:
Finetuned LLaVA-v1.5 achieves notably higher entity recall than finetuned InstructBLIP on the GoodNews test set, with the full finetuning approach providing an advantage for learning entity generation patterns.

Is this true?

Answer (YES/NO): NO